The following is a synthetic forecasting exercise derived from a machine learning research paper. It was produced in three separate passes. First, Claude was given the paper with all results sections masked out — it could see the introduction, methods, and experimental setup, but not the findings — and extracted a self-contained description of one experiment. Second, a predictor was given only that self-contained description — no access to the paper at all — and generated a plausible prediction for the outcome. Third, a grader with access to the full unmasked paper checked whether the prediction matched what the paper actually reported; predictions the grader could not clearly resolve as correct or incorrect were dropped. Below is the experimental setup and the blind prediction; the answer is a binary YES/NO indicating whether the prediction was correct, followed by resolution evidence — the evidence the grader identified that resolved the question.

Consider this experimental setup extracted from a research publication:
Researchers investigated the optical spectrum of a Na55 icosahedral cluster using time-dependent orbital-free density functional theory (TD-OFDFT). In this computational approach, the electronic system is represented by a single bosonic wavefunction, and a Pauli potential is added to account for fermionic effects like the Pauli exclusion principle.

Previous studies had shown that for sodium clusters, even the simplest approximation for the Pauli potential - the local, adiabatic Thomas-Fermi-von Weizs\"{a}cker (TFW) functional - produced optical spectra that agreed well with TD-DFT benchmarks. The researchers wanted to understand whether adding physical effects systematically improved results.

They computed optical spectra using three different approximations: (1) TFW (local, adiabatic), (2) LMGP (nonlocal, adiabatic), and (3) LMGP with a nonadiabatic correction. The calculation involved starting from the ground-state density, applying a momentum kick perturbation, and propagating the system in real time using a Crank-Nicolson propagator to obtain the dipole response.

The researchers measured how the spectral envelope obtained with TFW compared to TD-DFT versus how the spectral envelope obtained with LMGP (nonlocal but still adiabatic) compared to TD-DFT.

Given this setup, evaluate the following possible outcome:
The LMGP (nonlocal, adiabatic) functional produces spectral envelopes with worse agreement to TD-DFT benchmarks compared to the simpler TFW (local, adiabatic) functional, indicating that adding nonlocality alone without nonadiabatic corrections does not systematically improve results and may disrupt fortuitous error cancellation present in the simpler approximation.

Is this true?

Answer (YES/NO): YES